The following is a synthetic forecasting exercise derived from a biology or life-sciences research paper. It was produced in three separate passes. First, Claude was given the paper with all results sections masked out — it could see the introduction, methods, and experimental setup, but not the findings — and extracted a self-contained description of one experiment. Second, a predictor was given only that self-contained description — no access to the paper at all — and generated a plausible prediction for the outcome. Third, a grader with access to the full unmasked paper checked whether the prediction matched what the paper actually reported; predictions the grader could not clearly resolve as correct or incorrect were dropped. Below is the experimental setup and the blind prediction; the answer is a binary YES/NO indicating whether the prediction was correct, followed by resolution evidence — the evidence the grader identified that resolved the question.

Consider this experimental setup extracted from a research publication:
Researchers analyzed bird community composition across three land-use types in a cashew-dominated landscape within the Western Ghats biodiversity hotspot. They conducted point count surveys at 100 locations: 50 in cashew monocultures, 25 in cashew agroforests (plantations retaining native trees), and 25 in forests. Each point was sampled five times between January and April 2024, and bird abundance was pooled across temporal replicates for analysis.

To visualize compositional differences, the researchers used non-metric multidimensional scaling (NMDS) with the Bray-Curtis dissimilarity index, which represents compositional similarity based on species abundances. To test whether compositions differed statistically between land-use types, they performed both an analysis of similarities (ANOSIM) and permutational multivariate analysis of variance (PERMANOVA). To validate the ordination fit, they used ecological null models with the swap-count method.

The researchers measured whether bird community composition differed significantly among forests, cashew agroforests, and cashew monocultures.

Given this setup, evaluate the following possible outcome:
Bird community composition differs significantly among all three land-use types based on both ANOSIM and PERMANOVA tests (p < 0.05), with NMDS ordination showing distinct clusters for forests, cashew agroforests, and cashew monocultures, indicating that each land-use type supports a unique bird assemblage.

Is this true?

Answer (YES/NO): NO